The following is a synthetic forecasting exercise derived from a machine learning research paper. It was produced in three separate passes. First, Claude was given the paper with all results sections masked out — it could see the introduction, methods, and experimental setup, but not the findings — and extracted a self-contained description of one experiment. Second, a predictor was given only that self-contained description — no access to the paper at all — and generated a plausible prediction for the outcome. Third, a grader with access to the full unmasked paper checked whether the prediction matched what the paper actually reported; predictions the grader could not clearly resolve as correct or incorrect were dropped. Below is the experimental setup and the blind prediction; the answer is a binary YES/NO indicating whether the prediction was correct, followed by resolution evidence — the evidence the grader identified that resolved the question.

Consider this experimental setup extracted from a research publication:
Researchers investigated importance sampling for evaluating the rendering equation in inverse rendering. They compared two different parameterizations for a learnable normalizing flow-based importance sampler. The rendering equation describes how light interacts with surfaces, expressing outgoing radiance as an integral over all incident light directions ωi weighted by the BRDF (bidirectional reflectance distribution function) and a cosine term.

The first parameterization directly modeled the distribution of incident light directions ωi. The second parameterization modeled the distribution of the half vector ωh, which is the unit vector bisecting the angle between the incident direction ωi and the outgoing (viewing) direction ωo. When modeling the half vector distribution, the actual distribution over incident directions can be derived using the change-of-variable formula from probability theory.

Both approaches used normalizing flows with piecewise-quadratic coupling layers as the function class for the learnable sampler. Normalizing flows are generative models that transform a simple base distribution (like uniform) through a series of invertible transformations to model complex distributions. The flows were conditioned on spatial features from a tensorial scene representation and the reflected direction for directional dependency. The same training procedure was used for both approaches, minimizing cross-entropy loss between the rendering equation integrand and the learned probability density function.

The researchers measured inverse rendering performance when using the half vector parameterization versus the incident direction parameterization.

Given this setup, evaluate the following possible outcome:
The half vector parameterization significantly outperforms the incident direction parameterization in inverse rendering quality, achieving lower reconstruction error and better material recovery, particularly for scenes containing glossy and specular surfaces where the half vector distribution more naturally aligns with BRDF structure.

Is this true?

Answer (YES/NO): NO